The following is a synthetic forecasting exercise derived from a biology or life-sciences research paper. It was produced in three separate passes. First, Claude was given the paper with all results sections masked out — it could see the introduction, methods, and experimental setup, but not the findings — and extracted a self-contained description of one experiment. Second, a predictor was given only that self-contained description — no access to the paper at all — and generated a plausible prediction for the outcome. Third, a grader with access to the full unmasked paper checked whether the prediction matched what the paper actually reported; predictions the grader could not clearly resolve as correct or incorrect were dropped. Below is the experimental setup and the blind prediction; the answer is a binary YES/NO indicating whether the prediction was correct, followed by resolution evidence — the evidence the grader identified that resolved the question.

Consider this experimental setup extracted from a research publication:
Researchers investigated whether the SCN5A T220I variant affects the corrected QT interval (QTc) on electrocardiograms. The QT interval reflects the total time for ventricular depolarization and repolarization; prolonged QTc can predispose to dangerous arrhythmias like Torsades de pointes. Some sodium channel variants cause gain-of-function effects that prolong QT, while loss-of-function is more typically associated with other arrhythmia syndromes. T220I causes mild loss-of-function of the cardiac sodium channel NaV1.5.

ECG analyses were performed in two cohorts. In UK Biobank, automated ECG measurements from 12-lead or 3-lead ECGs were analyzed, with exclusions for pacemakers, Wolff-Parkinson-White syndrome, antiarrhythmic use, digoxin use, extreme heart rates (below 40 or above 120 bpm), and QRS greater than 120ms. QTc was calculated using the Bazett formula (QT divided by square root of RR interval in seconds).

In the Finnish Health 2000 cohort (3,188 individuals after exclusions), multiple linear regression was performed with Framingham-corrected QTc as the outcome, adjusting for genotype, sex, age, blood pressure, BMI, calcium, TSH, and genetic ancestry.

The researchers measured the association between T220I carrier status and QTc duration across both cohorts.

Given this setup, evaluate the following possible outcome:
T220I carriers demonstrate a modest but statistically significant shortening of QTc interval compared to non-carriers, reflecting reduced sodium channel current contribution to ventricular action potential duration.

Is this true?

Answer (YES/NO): YES